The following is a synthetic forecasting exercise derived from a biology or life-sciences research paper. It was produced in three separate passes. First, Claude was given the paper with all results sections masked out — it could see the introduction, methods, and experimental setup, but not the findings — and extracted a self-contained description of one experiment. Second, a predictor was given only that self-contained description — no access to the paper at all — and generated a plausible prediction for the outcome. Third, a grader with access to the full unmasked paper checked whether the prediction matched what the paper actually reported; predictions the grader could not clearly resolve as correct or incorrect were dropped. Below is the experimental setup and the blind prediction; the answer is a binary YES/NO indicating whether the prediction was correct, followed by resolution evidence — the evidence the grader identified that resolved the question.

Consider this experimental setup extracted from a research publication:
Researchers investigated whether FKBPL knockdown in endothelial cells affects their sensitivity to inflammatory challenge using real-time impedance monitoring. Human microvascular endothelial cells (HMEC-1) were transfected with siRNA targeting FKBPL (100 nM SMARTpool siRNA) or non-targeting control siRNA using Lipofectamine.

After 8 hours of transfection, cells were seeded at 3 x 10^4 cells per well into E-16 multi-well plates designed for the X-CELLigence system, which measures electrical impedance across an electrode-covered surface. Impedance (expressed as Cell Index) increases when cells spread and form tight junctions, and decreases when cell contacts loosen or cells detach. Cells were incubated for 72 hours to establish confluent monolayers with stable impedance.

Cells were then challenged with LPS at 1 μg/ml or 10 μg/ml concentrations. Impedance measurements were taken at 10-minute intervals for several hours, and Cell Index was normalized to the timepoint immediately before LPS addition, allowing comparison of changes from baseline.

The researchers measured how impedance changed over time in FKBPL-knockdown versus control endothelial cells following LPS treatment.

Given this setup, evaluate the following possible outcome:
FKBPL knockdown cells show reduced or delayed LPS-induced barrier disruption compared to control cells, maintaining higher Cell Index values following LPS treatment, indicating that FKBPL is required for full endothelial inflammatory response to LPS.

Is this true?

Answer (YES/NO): NO